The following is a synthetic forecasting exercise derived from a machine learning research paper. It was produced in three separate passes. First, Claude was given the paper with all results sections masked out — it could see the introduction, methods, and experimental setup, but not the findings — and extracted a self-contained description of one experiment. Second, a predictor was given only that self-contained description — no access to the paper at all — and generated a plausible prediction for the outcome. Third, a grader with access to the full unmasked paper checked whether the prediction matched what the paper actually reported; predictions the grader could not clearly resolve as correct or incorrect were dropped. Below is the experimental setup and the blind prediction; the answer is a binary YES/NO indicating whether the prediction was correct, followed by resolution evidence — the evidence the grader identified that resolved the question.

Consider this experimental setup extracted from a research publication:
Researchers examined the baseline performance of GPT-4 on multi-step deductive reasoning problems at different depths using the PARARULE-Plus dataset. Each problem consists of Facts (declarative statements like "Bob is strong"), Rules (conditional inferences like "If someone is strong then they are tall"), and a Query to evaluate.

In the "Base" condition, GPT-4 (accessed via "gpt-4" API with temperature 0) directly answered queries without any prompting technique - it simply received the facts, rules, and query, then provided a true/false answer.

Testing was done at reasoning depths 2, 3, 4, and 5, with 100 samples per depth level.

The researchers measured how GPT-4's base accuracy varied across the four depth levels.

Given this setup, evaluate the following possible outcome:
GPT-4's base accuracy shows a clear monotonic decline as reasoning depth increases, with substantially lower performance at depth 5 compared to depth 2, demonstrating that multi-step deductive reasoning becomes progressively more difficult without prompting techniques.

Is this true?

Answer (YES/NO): NO